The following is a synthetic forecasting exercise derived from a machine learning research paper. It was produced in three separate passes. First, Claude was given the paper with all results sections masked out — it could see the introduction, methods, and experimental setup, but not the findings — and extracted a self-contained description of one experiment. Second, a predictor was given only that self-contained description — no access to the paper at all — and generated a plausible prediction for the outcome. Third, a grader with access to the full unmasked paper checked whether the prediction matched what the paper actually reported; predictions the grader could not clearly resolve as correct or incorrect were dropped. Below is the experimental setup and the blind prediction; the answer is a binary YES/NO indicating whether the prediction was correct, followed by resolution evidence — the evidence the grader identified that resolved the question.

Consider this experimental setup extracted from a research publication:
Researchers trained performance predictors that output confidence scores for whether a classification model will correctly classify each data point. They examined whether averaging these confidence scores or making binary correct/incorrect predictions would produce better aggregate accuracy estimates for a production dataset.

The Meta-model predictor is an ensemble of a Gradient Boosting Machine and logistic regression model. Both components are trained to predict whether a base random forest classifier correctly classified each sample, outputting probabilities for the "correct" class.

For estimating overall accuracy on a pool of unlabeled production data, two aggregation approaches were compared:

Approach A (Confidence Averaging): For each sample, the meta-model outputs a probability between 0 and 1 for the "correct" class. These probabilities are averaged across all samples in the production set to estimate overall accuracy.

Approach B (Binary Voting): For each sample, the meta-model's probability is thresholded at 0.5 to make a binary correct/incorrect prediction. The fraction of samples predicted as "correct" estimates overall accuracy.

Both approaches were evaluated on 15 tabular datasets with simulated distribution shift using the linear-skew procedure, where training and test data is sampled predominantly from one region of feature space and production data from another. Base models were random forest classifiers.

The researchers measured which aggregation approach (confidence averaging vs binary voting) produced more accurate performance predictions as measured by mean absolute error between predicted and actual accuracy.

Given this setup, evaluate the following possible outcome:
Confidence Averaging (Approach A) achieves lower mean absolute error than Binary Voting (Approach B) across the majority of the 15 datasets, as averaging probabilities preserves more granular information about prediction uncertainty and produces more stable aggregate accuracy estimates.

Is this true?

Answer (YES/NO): YES